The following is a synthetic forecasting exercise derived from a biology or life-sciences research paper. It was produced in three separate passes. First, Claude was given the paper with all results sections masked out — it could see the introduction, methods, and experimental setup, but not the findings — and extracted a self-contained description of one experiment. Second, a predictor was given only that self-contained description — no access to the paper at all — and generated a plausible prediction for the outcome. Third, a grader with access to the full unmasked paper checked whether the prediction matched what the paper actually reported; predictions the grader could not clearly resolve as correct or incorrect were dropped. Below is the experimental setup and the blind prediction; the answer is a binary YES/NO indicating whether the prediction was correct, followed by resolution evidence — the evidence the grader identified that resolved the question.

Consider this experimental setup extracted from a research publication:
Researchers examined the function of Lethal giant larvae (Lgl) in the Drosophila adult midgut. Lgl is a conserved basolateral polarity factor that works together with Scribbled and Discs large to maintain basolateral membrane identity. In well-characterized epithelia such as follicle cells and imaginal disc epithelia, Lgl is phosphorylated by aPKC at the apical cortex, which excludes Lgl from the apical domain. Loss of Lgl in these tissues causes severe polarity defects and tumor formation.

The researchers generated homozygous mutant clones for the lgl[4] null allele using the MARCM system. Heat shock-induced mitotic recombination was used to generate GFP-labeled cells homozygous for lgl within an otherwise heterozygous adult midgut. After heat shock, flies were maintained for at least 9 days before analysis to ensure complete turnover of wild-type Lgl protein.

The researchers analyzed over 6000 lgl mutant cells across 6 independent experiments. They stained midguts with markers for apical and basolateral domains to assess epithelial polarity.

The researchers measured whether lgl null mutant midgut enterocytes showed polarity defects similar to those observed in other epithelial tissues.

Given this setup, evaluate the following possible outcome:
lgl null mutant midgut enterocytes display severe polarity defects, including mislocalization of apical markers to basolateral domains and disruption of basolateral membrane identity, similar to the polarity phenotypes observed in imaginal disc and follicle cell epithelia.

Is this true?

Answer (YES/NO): NO